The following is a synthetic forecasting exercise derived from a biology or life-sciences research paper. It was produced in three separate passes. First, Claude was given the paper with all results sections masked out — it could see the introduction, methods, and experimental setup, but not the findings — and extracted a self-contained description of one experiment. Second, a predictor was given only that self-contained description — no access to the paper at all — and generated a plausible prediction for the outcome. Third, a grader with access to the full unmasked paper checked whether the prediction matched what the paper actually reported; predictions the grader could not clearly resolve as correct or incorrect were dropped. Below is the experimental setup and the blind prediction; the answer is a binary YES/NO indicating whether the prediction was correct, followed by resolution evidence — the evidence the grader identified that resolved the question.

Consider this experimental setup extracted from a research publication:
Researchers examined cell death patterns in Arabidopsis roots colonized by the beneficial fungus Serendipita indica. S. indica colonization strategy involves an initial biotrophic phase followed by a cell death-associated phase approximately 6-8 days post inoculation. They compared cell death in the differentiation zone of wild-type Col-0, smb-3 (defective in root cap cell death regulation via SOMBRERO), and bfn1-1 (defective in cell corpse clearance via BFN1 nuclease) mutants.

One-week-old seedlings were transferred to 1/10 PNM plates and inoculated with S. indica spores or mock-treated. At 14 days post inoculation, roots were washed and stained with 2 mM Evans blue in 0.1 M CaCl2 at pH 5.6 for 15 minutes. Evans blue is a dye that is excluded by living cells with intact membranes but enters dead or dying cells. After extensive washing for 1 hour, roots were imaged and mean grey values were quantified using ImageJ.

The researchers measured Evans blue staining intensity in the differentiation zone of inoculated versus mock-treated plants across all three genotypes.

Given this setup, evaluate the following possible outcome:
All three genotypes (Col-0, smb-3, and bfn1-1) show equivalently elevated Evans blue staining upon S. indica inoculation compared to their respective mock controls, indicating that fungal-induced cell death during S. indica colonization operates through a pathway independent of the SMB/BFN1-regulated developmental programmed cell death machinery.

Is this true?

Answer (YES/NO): NO